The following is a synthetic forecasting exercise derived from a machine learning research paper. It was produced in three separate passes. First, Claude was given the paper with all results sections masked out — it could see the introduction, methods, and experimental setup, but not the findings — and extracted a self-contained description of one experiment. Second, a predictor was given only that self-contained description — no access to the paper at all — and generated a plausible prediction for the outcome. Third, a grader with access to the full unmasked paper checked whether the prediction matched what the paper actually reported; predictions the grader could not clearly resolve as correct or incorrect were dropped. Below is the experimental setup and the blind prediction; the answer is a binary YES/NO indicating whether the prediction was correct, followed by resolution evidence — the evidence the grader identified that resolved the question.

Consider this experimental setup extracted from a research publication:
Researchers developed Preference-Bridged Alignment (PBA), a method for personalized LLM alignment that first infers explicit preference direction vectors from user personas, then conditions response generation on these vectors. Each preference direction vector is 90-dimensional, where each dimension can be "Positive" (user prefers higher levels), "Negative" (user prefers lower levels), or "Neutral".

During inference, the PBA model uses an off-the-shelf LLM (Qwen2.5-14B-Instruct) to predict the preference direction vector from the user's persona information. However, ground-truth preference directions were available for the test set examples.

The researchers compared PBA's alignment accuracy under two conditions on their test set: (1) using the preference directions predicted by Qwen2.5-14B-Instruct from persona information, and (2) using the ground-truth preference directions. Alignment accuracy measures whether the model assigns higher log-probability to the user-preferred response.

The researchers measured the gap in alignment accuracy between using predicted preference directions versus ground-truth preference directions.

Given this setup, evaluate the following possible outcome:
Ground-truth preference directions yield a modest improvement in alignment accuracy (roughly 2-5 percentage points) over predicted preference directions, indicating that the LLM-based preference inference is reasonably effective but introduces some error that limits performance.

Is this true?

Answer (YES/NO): NO